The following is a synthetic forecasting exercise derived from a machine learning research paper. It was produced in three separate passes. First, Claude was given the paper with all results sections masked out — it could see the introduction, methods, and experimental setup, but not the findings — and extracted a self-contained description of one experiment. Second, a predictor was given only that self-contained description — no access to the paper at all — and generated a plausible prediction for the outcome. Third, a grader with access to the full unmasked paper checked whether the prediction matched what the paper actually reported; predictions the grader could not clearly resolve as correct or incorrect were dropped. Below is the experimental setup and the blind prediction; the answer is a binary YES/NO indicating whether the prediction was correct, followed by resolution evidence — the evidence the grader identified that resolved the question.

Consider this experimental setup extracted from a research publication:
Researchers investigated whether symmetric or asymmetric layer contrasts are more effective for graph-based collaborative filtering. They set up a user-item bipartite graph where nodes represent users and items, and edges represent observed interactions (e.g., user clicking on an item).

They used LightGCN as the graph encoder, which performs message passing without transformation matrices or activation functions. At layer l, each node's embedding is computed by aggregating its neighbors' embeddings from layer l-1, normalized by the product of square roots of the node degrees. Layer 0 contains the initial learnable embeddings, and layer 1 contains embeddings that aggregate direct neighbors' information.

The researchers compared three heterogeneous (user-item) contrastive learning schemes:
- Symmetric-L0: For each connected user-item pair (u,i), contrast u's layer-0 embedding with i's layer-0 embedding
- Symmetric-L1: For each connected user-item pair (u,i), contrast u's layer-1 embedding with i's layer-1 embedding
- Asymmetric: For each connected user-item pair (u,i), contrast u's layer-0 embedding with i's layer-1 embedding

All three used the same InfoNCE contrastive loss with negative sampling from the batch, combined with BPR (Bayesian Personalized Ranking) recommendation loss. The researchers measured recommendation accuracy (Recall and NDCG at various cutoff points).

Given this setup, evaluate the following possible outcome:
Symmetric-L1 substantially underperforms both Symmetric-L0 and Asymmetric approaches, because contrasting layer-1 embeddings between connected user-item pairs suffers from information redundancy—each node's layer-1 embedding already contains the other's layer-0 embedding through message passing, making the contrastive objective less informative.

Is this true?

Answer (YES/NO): NO